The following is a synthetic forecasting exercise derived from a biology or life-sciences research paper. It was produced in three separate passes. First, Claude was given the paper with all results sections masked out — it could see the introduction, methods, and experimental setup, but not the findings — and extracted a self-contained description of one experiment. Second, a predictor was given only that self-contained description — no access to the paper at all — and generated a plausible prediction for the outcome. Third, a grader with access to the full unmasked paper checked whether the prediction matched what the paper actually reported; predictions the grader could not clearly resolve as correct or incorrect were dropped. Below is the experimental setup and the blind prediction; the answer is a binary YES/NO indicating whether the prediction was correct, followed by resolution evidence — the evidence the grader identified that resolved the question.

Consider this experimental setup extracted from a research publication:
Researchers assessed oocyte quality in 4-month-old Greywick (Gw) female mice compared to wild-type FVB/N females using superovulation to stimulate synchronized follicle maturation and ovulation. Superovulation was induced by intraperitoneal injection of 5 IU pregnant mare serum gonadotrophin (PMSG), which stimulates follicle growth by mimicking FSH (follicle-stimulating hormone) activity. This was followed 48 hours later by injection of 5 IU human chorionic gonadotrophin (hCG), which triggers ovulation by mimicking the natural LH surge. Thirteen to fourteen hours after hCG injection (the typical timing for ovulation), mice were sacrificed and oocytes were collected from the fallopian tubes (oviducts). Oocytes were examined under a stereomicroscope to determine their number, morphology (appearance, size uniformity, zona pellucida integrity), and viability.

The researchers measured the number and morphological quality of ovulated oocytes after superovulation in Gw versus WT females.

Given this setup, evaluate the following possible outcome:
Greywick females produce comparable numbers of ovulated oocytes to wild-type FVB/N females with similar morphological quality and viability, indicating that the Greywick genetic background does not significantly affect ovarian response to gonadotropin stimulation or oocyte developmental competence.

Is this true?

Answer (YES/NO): NO